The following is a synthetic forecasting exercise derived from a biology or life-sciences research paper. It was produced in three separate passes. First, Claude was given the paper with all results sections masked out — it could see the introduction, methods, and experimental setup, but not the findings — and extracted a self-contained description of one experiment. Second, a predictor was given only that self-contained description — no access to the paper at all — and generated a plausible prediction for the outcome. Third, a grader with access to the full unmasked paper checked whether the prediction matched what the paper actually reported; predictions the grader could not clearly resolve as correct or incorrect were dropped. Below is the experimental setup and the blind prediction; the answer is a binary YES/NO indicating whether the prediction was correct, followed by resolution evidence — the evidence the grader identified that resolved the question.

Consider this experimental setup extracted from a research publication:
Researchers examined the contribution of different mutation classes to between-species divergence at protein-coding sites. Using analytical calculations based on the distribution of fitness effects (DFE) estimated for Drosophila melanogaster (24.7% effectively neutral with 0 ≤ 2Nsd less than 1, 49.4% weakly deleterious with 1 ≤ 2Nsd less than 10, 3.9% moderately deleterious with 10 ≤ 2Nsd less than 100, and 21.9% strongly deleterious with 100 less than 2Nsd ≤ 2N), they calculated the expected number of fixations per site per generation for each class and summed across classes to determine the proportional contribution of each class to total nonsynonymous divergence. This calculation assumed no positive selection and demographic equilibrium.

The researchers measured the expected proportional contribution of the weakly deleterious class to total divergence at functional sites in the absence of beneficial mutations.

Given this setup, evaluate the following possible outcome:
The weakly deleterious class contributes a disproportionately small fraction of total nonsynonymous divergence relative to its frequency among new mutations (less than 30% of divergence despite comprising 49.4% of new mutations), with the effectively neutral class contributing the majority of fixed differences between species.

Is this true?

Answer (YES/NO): YES